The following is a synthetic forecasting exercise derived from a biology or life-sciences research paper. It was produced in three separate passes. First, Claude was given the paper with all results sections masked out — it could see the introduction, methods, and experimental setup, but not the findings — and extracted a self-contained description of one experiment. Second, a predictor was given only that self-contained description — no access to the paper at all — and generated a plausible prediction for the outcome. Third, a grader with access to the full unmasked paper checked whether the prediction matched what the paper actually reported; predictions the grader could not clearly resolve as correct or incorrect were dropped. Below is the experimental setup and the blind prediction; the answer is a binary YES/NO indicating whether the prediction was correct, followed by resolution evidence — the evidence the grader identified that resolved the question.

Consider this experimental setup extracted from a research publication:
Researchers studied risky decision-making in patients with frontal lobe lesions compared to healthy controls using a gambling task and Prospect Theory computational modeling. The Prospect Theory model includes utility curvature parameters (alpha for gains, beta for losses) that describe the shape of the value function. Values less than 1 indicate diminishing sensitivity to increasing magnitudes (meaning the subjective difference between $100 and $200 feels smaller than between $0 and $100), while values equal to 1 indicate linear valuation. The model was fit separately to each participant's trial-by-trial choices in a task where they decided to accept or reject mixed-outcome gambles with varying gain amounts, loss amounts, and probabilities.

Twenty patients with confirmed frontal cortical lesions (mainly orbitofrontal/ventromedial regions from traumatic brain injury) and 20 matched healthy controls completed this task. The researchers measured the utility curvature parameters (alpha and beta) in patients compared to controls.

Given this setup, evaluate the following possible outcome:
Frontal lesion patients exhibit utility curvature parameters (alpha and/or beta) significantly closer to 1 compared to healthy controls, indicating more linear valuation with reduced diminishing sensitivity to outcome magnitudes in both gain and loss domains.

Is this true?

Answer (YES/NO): NO